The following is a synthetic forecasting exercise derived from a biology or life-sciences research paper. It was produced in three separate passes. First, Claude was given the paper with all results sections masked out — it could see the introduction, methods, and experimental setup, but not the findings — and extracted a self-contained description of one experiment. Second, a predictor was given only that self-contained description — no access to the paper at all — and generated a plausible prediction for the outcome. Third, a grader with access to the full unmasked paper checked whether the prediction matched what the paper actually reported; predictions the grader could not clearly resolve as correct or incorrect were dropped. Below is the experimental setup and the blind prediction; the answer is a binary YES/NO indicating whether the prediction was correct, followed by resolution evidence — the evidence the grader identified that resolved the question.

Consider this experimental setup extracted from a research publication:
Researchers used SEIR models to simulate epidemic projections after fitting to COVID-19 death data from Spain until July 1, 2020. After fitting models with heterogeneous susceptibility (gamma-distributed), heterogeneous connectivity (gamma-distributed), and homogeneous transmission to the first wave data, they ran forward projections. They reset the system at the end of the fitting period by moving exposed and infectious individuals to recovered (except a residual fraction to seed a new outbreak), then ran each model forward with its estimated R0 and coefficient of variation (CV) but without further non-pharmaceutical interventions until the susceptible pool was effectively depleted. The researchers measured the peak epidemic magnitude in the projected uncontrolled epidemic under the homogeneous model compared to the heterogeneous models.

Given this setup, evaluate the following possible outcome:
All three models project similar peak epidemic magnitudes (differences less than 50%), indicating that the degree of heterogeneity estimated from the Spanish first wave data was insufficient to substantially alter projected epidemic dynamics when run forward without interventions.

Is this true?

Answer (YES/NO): NO